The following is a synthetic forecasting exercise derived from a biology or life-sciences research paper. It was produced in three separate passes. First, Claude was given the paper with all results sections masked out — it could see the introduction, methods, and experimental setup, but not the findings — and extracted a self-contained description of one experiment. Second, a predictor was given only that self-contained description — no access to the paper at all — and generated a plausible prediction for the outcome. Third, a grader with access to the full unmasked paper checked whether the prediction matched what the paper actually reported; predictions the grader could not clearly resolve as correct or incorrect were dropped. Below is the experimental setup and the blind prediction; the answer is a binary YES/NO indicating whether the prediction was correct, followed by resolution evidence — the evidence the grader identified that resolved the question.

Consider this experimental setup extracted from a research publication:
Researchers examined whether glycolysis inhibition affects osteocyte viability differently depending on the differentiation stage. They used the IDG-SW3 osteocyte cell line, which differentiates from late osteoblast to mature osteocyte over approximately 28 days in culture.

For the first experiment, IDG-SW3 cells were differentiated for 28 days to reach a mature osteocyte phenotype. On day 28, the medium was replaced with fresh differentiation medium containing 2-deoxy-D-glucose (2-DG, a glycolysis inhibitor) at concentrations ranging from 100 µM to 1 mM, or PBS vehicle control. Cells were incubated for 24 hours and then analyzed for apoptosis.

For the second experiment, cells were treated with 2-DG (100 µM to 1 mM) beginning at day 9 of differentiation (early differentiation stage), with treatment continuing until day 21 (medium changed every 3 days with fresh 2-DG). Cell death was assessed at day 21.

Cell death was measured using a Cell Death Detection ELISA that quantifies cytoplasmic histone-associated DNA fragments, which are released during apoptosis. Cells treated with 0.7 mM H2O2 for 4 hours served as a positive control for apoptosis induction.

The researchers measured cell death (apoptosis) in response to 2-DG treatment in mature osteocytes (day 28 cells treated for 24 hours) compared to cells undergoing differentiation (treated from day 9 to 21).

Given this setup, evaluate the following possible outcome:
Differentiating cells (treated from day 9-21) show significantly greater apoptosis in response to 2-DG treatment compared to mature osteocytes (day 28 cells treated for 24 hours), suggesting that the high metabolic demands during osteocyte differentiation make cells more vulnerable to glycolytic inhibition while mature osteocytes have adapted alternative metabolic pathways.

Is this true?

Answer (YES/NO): NO